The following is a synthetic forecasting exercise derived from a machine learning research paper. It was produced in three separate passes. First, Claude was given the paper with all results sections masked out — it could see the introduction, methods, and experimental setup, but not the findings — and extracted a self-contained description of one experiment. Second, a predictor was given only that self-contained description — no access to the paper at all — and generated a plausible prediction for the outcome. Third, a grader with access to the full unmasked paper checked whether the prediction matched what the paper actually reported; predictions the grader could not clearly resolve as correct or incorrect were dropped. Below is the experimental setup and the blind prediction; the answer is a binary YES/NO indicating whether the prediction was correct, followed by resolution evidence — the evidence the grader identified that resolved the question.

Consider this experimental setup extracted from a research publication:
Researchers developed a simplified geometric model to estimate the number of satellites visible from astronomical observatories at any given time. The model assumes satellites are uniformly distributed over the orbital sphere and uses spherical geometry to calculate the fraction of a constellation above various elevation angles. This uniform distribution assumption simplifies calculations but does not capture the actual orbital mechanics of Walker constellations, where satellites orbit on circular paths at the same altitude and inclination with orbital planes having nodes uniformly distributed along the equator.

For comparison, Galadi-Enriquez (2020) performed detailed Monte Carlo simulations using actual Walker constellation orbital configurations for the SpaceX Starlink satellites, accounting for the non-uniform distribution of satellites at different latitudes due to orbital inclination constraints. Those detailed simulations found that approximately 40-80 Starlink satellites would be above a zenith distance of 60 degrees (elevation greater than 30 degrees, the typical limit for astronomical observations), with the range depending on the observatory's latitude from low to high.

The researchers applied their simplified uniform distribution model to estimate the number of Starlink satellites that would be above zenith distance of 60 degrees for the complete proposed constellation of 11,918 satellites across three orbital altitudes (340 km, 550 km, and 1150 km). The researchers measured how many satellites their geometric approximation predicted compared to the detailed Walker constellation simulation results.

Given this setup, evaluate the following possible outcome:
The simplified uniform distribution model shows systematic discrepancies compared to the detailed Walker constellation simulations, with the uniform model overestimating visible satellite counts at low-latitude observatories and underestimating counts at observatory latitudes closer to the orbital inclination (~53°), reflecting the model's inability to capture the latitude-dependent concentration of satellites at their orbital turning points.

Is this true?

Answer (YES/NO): NO